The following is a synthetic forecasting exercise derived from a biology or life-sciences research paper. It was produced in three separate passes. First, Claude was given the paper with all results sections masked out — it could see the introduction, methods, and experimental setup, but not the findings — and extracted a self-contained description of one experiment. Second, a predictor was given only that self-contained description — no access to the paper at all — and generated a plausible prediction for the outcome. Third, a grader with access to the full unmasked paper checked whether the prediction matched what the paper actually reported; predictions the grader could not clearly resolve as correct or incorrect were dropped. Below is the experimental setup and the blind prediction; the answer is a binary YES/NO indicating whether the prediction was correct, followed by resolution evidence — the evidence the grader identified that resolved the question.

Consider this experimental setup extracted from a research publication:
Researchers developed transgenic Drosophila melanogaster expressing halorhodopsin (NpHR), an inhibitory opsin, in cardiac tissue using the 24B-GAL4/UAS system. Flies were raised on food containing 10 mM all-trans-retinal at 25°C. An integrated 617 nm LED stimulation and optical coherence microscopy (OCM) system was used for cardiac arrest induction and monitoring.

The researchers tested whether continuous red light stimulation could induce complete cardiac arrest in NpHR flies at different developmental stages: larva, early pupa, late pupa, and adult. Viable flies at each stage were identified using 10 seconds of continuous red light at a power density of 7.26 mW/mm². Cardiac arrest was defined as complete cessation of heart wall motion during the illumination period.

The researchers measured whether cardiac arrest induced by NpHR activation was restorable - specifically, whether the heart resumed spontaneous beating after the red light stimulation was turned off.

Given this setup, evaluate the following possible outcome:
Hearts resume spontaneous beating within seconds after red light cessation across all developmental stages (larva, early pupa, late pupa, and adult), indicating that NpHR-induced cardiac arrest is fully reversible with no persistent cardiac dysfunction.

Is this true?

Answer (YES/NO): NO